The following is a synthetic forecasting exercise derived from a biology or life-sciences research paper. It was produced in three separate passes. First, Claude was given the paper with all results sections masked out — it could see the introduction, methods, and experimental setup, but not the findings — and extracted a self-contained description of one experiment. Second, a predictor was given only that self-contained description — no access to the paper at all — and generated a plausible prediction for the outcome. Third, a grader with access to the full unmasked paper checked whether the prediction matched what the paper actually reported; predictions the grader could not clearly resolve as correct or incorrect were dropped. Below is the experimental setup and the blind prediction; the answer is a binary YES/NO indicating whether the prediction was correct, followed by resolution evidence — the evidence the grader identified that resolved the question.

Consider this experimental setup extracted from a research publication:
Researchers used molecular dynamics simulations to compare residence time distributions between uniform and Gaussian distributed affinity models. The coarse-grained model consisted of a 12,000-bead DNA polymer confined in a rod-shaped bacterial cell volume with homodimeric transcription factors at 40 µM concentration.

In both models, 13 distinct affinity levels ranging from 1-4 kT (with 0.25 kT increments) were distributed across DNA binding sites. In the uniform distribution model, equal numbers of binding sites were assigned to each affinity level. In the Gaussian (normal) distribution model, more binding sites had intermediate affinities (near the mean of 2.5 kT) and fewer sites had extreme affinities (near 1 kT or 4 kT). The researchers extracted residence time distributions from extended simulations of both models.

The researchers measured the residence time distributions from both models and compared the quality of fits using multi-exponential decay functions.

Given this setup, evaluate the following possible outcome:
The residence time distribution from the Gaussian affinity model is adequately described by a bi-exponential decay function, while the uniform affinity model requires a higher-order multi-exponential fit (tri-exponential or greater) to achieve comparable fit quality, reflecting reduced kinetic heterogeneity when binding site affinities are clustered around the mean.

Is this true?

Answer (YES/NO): NO